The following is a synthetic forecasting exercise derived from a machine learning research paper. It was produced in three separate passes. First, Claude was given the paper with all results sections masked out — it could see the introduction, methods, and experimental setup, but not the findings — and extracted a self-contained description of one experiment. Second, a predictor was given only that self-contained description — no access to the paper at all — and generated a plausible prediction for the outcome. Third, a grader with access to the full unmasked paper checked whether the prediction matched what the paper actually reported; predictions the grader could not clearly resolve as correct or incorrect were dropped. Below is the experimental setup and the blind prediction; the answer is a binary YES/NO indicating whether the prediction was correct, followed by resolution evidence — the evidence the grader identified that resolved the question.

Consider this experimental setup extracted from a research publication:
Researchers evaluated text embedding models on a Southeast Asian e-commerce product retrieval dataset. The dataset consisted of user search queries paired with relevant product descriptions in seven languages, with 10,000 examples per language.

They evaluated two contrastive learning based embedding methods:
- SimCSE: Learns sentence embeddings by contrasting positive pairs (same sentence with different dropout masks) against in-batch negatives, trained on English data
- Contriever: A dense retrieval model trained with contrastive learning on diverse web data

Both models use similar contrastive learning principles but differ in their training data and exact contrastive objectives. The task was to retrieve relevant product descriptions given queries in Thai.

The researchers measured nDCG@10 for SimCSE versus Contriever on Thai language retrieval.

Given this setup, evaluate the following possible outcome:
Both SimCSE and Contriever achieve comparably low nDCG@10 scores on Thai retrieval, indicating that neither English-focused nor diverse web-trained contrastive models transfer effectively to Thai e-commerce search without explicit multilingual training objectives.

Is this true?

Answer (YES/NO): NO